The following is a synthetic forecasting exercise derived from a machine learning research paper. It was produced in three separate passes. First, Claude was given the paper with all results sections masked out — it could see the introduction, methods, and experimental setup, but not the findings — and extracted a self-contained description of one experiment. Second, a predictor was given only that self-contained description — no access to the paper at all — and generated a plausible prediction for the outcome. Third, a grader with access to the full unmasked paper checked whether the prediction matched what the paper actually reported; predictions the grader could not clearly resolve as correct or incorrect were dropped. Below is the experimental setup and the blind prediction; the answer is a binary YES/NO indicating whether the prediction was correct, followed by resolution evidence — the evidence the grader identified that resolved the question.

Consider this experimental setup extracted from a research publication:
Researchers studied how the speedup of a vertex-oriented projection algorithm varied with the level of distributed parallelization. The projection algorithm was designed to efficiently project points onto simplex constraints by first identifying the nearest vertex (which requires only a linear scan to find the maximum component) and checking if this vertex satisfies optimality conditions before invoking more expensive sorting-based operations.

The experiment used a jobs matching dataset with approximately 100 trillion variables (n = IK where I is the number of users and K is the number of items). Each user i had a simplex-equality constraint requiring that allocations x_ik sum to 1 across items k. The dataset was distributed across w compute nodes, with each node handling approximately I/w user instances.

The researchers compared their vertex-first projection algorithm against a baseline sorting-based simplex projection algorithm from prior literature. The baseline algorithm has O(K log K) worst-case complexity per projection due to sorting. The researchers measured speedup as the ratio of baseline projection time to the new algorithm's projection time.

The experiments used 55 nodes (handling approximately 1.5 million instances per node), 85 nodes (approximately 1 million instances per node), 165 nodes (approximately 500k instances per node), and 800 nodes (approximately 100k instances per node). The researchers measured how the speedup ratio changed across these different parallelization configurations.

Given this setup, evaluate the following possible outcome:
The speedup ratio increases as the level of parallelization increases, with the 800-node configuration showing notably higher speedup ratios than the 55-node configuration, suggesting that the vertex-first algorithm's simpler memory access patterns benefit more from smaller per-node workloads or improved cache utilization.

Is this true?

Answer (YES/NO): NO